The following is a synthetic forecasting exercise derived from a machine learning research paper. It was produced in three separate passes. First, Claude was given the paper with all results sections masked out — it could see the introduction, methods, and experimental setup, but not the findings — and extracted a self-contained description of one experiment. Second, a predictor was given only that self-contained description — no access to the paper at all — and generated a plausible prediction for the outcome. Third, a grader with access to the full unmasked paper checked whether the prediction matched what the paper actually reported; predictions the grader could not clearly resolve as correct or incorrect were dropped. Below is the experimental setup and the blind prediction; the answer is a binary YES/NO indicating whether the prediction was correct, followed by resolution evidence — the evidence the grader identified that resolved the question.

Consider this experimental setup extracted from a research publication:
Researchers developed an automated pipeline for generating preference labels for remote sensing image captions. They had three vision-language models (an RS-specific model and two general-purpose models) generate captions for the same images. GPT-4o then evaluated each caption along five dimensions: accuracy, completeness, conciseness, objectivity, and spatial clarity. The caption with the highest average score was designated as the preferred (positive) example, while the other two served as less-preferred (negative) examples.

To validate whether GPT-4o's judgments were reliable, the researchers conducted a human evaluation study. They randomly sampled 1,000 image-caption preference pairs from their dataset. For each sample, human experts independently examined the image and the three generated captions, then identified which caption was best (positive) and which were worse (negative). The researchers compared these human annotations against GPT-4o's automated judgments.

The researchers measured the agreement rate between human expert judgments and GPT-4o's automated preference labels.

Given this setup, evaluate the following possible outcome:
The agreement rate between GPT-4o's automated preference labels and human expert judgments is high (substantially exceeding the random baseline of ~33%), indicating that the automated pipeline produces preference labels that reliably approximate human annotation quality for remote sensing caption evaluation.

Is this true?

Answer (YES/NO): YES